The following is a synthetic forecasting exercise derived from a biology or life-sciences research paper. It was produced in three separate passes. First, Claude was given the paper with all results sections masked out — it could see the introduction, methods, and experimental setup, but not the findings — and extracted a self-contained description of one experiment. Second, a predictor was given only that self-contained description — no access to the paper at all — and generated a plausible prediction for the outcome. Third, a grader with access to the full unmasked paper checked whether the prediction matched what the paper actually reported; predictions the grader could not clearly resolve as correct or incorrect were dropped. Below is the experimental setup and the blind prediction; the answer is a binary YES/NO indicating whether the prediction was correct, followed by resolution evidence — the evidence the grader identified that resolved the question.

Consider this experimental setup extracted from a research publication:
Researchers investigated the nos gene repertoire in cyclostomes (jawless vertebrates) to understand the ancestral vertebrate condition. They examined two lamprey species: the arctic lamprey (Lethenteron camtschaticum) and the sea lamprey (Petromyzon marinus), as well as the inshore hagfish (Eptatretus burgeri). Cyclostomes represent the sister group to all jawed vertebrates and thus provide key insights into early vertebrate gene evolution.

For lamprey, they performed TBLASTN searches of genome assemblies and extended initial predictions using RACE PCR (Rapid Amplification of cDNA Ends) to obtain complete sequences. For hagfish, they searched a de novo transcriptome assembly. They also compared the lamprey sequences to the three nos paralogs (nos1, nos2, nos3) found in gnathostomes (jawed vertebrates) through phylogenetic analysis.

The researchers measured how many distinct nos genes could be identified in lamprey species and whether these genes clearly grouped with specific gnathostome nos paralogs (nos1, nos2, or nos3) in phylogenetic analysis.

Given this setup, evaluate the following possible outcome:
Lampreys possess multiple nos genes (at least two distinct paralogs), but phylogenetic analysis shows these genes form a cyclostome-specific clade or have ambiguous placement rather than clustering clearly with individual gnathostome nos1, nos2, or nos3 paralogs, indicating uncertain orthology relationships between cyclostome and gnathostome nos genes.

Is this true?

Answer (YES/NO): YES